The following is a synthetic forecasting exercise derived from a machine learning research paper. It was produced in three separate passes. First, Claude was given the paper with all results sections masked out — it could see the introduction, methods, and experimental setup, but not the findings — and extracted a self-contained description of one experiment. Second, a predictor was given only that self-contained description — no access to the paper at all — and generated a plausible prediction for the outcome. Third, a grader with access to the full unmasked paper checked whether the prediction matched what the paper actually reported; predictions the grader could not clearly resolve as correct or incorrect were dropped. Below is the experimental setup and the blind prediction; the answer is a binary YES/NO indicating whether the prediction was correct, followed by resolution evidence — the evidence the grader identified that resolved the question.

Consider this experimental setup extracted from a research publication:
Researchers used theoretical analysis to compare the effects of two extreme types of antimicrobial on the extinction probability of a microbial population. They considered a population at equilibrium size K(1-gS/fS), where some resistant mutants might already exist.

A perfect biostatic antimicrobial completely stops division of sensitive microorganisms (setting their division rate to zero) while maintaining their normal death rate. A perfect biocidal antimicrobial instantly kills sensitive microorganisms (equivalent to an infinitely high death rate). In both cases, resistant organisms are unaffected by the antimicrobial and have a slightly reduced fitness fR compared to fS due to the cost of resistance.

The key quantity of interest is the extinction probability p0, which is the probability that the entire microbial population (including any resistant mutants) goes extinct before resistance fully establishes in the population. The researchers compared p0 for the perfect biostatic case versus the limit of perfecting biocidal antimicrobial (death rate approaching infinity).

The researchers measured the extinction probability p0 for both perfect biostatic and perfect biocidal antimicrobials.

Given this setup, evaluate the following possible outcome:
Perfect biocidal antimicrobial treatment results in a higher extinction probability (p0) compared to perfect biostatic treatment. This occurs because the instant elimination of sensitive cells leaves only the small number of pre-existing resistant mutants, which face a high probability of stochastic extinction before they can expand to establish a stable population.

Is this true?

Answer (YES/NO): NO